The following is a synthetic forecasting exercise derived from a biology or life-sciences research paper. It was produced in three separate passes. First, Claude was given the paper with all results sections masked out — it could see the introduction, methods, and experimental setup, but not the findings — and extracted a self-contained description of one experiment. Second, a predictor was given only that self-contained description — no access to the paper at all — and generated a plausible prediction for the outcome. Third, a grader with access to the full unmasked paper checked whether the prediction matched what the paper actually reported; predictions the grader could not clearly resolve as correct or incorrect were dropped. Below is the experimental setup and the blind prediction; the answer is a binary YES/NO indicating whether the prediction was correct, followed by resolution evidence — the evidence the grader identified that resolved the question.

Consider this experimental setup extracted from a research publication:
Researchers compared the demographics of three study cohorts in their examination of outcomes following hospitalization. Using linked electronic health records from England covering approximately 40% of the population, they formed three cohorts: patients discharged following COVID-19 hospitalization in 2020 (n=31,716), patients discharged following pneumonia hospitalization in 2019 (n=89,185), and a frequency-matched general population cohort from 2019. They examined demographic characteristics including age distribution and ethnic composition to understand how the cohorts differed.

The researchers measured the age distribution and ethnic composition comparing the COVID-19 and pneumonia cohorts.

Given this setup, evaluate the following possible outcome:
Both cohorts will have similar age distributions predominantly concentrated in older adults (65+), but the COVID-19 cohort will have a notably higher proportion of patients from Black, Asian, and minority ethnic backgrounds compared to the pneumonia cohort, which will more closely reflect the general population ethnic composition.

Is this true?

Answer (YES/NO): NO